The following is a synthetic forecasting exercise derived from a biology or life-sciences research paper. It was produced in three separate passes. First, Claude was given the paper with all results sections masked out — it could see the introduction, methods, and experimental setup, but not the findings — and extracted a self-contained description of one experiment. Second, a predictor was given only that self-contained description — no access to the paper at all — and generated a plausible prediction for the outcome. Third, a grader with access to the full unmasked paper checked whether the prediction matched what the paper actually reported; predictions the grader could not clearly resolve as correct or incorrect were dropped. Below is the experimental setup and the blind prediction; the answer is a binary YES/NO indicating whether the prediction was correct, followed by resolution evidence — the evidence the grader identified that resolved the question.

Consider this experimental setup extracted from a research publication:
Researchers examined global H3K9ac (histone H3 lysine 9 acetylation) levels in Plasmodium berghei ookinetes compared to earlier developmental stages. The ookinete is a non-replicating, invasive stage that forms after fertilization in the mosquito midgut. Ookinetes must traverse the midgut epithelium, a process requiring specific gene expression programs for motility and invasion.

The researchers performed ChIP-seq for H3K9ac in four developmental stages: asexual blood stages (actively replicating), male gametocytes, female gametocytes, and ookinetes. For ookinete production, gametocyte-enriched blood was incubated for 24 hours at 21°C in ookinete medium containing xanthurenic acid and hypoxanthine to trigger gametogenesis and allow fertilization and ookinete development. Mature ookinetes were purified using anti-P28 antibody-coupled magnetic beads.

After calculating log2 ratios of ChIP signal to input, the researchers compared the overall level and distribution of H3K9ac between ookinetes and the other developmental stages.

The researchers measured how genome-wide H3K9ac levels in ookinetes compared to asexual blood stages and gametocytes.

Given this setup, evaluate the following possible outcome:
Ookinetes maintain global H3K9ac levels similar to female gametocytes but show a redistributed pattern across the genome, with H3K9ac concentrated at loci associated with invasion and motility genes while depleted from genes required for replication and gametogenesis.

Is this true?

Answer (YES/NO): NO